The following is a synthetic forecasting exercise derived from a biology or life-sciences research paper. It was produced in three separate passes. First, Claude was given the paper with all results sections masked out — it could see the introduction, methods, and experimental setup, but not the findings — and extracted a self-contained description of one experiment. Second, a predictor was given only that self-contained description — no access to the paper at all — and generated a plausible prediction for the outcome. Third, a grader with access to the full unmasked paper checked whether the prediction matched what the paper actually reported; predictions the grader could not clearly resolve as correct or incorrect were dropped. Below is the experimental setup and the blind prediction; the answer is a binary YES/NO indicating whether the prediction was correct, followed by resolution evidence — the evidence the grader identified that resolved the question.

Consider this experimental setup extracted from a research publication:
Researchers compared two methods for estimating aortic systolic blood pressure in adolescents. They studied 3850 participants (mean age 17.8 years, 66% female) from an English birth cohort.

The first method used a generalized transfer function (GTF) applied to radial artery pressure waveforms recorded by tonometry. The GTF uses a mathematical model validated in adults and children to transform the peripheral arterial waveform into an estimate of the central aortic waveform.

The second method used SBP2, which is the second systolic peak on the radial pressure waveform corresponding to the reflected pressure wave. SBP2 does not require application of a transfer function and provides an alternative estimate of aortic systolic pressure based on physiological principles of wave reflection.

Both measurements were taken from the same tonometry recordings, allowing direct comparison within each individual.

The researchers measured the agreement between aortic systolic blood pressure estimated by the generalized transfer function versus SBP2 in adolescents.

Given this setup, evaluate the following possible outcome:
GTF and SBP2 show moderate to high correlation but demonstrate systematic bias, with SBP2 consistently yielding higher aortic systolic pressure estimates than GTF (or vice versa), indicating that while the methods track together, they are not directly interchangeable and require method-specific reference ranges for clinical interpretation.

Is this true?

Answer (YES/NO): YES